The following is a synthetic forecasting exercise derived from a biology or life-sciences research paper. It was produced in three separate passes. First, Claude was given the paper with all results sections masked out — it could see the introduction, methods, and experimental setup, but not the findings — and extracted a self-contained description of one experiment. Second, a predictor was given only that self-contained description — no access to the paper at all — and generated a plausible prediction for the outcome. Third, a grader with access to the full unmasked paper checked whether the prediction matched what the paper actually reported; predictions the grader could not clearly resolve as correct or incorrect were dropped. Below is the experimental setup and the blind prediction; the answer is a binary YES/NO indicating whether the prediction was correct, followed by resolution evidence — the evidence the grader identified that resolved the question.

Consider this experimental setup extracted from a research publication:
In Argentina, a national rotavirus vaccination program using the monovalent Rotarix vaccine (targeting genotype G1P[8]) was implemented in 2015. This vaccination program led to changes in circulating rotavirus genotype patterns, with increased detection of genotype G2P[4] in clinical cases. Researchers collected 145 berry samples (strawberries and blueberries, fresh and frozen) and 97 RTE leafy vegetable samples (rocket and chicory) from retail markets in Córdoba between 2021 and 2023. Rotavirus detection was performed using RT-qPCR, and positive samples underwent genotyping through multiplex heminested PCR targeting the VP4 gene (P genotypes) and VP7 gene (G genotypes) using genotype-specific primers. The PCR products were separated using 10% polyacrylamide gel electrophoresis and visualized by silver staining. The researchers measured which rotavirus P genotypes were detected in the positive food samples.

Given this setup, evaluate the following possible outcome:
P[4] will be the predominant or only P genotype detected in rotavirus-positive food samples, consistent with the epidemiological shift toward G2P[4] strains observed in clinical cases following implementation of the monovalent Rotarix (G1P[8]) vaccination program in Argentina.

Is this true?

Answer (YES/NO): NO